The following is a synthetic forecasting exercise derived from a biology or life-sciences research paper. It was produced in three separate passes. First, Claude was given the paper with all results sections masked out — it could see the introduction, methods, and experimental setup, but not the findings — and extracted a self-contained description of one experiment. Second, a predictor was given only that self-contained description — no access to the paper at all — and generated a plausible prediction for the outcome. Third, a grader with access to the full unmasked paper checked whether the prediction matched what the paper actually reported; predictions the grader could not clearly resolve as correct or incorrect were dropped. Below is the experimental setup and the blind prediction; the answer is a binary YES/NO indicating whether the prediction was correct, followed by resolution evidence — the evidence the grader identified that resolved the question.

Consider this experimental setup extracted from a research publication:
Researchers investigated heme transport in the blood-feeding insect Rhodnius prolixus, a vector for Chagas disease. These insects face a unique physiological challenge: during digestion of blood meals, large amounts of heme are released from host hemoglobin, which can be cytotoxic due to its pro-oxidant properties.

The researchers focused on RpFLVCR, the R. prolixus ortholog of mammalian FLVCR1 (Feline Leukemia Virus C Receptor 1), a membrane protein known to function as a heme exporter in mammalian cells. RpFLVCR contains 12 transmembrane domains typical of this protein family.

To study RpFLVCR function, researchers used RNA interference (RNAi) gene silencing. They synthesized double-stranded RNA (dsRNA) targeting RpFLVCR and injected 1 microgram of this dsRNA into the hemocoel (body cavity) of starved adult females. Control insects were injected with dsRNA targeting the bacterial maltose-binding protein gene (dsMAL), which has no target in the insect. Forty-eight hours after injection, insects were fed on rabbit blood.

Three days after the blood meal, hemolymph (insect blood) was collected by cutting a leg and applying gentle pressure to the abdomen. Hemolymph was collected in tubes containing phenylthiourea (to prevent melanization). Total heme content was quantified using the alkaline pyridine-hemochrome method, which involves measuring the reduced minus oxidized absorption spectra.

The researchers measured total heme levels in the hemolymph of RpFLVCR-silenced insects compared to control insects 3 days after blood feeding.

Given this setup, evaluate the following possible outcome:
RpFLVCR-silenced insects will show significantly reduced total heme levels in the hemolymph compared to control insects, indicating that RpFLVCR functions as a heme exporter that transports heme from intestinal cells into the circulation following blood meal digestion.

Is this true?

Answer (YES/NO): YES